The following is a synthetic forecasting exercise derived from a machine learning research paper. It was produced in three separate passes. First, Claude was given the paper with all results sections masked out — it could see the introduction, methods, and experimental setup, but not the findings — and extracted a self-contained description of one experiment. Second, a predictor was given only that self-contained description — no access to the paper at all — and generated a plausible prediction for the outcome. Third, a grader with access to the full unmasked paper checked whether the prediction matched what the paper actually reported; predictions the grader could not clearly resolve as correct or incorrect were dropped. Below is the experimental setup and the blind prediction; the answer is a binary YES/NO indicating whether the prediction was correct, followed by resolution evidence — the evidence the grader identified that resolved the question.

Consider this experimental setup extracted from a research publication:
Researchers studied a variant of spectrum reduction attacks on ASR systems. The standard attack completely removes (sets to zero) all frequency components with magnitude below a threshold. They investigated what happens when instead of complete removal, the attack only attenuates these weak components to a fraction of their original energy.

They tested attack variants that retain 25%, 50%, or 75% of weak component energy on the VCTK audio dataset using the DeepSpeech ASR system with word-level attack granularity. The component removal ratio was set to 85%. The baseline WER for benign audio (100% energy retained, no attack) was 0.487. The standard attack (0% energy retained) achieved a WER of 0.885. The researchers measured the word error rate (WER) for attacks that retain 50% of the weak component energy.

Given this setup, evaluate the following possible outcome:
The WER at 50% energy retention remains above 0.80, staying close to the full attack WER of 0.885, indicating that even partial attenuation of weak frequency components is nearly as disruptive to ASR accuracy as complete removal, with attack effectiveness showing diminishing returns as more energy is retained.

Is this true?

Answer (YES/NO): NO